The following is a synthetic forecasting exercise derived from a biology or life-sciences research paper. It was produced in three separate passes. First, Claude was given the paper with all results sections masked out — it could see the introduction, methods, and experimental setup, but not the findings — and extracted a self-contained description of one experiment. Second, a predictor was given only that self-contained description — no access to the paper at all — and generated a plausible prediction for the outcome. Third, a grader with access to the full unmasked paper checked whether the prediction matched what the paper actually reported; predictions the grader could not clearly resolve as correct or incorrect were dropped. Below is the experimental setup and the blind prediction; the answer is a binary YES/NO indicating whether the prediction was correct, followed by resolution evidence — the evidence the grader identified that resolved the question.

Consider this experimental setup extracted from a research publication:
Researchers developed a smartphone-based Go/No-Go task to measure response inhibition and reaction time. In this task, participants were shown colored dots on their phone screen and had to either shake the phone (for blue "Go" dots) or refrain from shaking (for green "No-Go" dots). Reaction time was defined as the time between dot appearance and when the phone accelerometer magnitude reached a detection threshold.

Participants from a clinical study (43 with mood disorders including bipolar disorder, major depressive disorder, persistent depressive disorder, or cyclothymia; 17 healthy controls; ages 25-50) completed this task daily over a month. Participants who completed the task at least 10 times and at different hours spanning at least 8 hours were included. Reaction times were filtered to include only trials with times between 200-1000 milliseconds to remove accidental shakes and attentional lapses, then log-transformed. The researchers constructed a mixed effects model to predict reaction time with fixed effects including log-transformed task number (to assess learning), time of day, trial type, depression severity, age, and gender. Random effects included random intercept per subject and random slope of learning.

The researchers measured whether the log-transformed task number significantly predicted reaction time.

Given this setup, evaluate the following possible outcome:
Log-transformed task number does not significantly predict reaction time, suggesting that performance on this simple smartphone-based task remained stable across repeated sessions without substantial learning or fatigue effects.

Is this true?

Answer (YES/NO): YES